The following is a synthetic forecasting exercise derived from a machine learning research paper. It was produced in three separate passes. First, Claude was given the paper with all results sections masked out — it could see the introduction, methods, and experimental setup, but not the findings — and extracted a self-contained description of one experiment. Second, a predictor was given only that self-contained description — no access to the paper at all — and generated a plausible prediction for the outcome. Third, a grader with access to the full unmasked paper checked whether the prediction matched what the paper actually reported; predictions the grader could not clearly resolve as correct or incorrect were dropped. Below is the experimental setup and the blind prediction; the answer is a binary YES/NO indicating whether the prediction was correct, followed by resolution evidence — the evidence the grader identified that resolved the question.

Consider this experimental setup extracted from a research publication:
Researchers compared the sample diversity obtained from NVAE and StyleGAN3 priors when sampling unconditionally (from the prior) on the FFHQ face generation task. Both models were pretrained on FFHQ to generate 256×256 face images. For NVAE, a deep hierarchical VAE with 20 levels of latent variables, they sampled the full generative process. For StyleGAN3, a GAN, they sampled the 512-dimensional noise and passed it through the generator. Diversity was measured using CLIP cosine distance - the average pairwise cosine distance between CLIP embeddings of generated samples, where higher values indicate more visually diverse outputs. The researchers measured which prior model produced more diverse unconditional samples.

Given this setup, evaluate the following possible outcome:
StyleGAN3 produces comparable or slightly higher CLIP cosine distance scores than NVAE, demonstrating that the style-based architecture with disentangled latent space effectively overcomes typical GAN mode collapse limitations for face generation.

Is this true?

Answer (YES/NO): YES